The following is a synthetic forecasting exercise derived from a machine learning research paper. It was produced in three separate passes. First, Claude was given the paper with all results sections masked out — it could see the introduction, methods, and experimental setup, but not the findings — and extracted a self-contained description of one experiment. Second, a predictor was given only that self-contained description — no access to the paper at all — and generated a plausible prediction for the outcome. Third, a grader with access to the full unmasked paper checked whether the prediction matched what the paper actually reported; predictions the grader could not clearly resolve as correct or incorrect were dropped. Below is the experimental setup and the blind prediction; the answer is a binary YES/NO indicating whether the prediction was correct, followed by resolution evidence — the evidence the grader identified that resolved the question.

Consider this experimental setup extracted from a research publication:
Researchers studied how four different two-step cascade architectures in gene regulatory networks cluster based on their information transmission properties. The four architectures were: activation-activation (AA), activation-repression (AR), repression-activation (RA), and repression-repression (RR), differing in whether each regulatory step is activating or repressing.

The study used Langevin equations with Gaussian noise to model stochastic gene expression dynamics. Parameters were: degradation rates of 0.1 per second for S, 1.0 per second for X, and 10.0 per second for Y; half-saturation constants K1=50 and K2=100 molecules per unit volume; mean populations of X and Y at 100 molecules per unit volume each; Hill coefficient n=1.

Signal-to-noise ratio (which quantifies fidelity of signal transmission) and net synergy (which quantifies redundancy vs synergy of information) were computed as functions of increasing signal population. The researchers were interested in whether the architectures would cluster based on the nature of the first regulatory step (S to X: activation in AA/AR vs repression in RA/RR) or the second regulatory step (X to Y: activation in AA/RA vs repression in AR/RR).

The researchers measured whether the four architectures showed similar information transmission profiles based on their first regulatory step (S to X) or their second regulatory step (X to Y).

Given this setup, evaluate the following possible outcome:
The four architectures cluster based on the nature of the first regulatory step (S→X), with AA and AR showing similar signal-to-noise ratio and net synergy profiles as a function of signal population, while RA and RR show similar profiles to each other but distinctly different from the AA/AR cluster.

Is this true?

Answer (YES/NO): YES